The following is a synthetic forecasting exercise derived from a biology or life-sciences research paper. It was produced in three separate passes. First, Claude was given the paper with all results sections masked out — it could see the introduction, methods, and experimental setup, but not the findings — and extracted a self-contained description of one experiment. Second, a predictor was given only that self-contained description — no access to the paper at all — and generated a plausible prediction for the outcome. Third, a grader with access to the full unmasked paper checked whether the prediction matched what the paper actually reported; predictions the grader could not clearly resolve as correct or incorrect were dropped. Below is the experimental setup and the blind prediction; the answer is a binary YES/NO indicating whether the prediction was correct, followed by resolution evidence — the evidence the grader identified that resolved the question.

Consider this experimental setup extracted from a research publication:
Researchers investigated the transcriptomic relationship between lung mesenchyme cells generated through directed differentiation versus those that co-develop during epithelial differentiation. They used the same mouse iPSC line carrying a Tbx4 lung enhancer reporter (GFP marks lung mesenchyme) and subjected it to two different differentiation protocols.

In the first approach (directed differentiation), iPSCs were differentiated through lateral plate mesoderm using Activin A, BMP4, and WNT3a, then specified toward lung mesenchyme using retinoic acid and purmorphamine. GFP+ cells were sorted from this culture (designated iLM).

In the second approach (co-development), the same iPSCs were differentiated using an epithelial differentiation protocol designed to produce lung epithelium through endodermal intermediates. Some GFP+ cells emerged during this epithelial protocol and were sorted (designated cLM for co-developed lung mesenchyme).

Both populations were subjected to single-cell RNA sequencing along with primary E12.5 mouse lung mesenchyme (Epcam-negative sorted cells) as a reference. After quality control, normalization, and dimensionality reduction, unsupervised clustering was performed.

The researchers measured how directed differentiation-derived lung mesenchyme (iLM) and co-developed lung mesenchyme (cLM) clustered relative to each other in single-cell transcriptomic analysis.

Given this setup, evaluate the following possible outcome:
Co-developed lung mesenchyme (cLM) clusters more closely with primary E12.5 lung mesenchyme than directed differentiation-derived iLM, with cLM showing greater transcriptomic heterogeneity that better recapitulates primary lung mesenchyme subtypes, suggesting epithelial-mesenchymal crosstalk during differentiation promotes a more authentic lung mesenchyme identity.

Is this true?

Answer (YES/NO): NO